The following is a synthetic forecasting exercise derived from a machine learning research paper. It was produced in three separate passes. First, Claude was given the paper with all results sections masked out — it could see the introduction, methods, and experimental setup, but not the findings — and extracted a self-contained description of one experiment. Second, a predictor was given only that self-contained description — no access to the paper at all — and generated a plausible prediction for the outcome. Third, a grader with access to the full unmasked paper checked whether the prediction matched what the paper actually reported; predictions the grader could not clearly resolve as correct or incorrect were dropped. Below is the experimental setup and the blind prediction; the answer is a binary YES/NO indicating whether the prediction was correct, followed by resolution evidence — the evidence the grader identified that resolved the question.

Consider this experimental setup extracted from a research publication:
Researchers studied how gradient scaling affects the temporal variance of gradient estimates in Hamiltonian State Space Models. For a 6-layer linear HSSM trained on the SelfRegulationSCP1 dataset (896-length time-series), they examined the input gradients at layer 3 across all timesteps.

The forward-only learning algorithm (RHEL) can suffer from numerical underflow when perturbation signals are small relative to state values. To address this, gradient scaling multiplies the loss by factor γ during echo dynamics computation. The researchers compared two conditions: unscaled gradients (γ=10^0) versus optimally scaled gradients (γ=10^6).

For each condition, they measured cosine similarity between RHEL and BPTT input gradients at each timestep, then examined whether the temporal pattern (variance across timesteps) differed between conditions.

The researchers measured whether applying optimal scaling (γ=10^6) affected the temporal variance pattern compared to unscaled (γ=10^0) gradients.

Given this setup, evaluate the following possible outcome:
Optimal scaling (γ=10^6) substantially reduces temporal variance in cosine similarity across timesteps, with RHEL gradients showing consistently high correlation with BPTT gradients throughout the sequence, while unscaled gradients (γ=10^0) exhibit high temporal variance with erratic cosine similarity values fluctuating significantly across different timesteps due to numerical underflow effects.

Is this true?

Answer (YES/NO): YES